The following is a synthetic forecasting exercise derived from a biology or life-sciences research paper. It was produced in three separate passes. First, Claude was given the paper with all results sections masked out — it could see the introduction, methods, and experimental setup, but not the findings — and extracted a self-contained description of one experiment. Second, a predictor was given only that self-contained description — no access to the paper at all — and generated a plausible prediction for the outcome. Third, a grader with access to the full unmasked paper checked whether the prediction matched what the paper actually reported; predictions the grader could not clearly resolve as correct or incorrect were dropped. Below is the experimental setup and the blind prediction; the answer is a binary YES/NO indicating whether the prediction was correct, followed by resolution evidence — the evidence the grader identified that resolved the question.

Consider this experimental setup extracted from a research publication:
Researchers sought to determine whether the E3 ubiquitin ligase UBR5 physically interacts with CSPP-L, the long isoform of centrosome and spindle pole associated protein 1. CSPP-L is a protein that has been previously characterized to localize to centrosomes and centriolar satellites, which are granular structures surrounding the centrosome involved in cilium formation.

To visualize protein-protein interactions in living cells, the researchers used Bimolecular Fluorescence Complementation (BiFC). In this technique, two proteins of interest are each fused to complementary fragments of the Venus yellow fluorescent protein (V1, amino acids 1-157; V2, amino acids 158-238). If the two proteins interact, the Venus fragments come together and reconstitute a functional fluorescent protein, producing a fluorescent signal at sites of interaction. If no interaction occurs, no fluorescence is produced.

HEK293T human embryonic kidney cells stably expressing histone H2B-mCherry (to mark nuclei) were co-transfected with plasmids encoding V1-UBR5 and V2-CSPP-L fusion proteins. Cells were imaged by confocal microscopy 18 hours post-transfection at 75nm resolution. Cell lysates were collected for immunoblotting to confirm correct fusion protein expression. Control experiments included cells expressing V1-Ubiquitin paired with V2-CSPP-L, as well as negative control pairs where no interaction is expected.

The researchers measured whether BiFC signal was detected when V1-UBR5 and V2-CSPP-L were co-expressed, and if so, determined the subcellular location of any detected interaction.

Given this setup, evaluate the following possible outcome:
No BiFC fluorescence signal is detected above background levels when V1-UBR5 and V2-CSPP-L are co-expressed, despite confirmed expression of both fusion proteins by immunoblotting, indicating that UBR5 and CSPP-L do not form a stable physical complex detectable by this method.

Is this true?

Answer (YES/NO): NO